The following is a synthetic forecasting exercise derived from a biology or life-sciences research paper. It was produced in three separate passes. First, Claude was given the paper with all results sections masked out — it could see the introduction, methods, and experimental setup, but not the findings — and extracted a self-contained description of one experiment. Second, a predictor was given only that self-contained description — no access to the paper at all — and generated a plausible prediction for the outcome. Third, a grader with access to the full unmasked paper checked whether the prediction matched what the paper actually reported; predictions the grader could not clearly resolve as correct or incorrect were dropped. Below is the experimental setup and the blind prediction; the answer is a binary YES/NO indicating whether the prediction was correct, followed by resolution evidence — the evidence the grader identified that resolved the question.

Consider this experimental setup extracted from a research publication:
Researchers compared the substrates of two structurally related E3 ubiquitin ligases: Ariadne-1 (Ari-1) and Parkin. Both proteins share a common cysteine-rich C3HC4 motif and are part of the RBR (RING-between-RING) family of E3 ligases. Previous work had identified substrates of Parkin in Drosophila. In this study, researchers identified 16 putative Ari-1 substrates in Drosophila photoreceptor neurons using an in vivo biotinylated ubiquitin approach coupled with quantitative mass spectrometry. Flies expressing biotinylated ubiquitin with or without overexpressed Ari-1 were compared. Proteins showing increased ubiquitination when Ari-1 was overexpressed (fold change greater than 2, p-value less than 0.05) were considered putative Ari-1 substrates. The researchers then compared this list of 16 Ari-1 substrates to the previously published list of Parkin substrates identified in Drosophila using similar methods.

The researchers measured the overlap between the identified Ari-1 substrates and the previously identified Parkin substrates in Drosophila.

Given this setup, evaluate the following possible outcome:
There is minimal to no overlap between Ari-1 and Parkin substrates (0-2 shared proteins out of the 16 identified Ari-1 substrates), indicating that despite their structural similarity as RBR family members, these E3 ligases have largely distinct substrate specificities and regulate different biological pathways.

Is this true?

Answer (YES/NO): YES